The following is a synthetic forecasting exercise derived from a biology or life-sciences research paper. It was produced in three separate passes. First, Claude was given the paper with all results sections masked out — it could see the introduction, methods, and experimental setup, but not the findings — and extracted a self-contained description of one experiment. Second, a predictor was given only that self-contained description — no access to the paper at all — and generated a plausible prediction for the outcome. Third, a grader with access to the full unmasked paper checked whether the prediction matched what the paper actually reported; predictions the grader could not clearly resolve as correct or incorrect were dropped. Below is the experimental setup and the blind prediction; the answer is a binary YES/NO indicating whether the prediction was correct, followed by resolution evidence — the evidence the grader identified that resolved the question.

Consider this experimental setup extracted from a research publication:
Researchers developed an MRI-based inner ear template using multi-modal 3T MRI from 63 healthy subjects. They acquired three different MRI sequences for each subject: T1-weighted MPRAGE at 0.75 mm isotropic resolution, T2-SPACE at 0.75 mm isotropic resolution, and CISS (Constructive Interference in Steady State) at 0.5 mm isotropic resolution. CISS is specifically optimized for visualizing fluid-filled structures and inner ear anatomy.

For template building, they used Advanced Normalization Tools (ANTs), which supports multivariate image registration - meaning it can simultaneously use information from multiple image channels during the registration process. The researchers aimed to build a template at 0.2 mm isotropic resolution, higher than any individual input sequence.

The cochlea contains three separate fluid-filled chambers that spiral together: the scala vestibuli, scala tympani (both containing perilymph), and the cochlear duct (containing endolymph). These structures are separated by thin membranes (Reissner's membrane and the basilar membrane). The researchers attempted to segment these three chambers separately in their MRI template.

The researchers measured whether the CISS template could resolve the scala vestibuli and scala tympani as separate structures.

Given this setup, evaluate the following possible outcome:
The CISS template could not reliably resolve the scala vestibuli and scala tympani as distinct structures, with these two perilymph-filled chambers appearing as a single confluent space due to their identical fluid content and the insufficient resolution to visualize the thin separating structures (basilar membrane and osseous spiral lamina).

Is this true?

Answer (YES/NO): NO